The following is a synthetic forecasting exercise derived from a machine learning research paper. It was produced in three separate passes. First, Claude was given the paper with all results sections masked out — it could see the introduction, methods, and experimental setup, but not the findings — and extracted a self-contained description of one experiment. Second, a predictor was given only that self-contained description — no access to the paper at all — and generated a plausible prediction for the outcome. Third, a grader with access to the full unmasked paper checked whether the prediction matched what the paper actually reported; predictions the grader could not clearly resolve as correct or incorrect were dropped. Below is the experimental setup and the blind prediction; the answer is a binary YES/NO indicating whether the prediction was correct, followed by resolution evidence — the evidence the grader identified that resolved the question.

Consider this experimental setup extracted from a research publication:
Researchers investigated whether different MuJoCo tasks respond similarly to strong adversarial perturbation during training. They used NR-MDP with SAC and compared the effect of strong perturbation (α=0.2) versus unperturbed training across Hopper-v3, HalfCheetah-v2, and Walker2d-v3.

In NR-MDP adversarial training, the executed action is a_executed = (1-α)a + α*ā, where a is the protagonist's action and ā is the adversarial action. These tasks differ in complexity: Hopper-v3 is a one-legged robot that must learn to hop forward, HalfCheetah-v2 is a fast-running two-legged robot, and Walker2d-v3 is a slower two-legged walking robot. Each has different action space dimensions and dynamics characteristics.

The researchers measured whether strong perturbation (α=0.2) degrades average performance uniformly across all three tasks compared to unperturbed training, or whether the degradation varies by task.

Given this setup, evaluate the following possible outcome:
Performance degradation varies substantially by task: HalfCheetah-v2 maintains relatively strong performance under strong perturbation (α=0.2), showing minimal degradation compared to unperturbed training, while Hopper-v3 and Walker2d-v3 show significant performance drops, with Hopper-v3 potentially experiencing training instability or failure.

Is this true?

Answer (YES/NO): NO